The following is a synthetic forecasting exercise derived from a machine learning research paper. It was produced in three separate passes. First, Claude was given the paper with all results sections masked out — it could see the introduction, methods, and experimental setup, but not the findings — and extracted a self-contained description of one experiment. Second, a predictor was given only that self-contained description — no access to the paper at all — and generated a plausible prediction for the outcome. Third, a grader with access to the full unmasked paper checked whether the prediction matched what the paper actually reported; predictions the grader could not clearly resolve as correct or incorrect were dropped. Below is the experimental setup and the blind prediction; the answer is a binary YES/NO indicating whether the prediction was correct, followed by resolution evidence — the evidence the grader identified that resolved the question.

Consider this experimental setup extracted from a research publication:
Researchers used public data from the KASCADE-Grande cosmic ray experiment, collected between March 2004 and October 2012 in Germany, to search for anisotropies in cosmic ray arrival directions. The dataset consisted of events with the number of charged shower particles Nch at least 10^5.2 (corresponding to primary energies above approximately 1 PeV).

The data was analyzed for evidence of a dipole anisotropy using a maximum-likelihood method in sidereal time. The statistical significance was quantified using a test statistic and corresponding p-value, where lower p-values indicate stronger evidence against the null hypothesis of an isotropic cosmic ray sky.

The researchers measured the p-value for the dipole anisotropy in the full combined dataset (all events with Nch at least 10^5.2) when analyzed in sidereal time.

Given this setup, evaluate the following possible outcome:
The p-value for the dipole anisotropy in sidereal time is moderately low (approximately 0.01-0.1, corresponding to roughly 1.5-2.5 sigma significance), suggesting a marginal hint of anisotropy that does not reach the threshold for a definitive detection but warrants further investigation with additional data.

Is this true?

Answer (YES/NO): NO